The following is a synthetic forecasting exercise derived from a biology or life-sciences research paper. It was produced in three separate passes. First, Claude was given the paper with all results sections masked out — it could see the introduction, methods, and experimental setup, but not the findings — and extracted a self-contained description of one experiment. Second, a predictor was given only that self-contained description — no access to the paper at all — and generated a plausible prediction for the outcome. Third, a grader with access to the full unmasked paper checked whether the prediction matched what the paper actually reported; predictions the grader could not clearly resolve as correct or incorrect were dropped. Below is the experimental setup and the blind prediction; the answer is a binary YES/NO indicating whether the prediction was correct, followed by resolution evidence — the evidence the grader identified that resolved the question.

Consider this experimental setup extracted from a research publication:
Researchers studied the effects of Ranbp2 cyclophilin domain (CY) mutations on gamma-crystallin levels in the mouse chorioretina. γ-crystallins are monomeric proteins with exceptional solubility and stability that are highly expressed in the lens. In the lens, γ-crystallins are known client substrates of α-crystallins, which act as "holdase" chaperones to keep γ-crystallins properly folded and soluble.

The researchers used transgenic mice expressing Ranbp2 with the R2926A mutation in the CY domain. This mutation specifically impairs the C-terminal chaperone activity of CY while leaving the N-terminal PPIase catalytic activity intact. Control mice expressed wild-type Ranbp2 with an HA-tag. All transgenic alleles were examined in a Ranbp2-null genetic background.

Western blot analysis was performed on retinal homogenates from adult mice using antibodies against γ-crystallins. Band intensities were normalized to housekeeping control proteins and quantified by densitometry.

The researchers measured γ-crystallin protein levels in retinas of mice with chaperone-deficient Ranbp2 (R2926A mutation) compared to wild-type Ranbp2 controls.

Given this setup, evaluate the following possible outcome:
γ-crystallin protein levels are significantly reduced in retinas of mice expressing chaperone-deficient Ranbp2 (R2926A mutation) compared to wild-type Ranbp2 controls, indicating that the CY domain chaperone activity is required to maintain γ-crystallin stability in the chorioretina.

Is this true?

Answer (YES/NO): NO